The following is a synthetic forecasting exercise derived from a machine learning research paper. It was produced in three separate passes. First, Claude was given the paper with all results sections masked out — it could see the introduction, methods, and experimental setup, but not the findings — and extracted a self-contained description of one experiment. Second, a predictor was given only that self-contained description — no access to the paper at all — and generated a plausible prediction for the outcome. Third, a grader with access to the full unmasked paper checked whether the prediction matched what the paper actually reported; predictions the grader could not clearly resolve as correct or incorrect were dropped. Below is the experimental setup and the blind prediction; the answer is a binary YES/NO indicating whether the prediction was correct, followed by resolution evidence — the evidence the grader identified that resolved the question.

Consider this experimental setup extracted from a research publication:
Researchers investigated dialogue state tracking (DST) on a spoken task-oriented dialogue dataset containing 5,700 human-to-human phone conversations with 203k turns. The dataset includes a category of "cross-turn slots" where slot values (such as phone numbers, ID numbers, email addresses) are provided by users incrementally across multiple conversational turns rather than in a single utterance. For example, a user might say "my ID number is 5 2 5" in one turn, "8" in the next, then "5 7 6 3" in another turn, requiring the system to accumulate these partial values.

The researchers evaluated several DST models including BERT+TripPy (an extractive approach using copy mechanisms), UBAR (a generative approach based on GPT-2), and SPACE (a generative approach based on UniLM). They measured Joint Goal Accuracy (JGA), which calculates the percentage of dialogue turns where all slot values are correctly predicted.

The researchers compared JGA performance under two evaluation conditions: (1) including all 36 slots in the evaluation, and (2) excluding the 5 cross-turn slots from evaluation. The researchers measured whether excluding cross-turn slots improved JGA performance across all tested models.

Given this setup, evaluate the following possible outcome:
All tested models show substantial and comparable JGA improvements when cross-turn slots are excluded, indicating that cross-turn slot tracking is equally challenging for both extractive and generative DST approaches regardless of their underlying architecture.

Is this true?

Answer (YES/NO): NO